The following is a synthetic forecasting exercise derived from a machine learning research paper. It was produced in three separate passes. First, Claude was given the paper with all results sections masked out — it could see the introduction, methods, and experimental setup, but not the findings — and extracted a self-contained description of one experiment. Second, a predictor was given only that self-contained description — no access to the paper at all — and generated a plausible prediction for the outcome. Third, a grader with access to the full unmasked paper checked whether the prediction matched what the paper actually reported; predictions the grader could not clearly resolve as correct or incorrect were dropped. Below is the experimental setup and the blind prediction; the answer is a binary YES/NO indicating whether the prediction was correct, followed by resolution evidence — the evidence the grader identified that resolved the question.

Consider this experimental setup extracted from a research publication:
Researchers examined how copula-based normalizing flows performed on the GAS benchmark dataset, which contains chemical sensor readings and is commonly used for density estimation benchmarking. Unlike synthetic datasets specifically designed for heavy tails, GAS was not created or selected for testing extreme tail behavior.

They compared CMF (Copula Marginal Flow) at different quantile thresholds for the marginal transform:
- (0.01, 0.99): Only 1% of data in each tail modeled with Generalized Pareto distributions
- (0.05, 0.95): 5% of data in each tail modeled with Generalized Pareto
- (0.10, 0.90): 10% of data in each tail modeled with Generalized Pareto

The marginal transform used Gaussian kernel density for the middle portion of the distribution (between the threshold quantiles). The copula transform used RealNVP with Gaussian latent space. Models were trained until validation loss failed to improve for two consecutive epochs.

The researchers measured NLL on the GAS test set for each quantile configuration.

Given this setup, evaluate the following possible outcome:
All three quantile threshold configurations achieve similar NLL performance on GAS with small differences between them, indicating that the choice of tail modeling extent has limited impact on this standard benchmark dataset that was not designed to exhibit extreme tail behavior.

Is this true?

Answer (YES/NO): NO